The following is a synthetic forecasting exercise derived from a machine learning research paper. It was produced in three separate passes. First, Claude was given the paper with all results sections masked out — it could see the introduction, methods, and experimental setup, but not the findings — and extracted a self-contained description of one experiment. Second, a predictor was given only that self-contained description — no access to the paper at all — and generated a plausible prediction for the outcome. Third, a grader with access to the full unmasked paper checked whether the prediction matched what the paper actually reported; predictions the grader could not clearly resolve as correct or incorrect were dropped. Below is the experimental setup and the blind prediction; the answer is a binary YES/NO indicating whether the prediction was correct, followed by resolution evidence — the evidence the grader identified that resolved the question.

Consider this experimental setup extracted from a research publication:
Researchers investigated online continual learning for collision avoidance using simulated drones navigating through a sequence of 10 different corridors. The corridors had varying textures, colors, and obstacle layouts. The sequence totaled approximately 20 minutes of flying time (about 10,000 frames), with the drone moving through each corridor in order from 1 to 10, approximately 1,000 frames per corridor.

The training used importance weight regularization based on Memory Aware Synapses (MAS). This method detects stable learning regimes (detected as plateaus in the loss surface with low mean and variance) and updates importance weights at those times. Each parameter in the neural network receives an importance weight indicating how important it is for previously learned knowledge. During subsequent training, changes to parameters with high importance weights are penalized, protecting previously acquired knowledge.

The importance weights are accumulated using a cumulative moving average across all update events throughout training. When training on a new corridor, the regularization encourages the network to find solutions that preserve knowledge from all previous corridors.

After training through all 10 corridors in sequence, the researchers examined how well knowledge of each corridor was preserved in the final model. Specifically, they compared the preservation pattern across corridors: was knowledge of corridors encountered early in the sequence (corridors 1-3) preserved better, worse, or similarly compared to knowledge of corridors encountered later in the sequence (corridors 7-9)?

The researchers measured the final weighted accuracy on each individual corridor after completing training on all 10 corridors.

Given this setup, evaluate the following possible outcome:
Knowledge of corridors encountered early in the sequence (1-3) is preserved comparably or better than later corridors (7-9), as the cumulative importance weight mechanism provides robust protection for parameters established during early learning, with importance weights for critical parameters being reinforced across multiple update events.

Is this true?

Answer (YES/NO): NO